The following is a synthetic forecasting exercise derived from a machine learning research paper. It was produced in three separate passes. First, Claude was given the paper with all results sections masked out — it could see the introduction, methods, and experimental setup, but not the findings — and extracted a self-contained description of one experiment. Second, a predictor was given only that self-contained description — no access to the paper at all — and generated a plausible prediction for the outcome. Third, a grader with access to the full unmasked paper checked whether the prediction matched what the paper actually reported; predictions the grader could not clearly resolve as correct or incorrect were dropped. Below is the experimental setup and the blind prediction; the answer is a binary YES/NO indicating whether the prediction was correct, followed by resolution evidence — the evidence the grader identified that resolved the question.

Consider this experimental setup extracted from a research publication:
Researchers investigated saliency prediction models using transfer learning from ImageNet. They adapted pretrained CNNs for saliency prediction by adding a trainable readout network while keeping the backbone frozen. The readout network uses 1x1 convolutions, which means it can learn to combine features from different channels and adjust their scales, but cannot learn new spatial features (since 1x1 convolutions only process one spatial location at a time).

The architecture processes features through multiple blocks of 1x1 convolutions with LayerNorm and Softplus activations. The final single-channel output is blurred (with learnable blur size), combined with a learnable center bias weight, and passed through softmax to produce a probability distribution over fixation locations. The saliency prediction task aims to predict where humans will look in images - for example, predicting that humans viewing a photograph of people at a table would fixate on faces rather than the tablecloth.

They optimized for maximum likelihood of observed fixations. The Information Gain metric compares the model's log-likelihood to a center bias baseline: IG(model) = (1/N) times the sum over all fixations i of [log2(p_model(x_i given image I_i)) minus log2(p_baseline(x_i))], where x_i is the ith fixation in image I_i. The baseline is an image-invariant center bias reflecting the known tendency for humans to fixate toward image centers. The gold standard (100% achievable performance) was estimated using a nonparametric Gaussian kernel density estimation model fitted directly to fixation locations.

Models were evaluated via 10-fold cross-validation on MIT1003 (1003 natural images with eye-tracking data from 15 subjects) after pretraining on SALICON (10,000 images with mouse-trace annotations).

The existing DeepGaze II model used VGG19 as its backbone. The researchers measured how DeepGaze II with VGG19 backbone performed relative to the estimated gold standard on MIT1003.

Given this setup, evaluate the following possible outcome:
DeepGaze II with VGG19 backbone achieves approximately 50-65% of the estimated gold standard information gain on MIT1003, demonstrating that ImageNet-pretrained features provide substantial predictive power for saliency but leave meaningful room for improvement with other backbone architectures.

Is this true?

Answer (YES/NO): NO